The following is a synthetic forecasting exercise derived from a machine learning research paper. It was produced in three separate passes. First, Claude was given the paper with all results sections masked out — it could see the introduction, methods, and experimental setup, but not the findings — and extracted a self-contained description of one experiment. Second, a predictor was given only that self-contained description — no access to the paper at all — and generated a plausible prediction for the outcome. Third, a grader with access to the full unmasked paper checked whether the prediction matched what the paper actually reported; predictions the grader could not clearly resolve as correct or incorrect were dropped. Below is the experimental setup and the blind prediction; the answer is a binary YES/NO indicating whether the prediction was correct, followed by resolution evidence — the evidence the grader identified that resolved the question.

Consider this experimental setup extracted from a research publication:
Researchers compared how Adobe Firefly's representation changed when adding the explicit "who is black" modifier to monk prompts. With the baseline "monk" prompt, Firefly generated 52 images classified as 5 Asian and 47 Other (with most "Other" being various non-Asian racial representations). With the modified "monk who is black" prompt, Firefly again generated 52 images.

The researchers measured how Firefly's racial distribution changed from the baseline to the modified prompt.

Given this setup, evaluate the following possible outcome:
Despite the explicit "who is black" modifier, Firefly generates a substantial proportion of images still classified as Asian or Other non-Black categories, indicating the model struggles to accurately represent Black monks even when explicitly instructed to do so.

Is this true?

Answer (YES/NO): YES